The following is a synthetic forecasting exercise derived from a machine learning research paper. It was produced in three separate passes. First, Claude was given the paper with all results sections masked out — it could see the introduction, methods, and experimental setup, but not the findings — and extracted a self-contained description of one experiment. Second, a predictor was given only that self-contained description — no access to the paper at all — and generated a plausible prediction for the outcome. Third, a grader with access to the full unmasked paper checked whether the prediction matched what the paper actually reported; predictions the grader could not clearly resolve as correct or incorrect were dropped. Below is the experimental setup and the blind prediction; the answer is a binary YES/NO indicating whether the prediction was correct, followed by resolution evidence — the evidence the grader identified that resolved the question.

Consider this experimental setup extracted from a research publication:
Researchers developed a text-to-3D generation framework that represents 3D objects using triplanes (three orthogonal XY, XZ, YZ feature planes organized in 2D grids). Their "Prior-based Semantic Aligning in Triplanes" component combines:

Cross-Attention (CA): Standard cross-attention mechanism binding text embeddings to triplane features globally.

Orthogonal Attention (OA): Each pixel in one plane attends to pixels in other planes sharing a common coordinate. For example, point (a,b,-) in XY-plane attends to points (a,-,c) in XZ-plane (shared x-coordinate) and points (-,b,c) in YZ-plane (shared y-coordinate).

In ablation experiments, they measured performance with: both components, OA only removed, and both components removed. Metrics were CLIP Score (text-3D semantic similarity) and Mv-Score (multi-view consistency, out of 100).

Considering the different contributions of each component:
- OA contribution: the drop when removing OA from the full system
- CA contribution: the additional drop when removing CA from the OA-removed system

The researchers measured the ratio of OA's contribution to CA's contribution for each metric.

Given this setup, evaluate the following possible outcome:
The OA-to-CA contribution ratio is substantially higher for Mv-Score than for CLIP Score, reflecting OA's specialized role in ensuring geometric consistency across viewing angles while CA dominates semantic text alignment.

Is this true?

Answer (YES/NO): NO